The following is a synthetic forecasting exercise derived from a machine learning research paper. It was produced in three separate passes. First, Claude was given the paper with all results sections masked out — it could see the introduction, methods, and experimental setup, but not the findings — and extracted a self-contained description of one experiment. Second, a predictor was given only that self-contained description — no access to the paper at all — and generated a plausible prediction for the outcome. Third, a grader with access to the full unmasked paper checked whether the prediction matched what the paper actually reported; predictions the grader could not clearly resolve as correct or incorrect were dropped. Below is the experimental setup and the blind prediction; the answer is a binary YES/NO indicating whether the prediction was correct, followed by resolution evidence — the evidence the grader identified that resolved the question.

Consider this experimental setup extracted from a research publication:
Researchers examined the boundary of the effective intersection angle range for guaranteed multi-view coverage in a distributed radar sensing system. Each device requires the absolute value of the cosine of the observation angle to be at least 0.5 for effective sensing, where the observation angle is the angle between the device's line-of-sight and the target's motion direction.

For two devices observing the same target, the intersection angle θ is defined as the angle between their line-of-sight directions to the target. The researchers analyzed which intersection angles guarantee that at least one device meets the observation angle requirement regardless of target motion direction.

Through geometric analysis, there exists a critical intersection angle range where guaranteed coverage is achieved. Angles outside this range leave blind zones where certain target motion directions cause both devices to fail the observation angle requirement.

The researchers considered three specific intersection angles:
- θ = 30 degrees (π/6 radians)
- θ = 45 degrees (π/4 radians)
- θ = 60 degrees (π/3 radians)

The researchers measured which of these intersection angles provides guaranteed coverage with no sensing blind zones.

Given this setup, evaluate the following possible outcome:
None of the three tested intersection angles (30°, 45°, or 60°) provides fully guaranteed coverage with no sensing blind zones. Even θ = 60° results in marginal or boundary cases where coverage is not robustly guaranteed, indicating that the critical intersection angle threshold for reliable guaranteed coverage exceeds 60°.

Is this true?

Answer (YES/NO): NO